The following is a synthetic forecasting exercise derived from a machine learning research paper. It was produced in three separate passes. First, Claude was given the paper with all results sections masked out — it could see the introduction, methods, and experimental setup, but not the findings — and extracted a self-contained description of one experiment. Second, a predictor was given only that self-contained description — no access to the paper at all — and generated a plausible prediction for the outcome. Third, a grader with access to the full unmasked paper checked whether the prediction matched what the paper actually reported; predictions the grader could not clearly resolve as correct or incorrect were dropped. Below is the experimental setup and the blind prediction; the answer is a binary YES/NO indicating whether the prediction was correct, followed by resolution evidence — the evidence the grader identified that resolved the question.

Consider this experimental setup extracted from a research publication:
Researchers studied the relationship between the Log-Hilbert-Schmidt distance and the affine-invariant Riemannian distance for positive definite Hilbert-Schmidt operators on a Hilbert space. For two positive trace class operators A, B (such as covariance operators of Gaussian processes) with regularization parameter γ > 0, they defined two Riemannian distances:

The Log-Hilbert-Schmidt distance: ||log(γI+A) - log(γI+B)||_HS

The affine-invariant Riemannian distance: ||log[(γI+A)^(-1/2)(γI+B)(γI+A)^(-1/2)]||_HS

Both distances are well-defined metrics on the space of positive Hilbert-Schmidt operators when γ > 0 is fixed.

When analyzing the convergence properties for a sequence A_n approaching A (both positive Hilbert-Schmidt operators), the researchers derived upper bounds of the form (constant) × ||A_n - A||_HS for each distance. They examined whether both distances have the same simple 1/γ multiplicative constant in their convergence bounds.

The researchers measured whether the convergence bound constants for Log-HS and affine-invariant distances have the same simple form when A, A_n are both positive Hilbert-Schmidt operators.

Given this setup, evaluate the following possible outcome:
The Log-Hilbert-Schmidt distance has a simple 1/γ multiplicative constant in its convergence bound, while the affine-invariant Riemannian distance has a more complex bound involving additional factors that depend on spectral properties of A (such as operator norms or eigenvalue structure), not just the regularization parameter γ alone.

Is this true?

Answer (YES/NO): YES